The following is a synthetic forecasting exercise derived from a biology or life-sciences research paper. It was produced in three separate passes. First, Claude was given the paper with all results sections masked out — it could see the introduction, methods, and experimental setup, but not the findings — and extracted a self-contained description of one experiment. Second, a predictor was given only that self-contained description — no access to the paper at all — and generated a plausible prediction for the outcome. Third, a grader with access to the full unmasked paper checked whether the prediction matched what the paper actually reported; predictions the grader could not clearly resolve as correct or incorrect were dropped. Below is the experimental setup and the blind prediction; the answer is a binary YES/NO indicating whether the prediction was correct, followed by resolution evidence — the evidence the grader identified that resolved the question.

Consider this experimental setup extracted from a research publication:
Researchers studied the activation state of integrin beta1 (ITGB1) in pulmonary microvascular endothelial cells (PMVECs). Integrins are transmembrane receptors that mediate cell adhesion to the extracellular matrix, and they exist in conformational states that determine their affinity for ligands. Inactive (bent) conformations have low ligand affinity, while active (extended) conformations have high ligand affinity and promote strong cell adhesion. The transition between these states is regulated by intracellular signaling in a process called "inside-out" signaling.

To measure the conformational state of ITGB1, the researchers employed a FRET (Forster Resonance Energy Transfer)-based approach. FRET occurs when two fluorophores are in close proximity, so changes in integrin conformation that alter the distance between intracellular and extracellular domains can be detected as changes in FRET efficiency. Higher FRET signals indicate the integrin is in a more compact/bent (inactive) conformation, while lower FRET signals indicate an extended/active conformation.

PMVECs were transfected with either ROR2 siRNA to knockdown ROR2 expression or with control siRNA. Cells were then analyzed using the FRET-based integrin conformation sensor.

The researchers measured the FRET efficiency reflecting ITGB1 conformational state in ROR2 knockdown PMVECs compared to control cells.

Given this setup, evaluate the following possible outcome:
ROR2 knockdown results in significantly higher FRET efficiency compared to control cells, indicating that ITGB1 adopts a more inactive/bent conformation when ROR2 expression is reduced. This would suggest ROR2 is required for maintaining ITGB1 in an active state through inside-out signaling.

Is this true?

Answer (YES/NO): NO